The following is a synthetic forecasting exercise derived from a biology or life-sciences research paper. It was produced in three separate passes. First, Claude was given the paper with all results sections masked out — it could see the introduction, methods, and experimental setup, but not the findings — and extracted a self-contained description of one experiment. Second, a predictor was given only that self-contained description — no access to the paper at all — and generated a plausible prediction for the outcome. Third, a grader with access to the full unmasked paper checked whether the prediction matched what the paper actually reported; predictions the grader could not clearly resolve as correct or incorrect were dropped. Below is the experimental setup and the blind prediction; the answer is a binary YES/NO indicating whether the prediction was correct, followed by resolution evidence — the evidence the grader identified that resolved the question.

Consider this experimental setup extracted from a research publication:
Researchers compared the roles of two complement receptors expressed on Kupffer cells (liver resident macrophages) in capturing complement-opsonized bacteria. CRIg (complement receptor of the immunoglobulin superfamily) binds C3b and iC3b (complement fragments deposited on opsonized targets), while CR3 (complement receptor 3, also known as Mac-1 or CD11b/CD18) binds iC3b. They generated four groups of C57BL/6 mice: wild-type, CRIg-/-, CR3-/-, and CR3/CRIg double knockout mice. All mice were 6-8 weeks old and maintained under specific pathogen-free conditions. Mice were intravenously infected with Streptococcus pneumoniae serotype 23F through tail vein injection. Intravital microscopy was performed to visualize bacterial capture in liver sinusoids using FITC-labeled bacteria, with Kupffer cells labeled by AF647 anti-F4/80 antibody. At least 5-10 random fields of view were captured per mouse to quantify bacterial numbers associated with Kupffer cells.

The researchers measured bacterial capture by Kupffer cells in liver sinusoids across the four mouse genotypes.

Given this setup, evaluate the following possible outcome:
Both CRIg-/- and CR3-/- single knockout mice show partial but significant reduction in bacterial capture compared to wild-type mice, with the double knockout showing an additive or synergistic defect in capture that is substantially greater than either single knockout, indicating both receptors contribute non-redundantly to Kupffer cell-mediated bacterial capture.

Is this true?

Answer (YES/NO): NO